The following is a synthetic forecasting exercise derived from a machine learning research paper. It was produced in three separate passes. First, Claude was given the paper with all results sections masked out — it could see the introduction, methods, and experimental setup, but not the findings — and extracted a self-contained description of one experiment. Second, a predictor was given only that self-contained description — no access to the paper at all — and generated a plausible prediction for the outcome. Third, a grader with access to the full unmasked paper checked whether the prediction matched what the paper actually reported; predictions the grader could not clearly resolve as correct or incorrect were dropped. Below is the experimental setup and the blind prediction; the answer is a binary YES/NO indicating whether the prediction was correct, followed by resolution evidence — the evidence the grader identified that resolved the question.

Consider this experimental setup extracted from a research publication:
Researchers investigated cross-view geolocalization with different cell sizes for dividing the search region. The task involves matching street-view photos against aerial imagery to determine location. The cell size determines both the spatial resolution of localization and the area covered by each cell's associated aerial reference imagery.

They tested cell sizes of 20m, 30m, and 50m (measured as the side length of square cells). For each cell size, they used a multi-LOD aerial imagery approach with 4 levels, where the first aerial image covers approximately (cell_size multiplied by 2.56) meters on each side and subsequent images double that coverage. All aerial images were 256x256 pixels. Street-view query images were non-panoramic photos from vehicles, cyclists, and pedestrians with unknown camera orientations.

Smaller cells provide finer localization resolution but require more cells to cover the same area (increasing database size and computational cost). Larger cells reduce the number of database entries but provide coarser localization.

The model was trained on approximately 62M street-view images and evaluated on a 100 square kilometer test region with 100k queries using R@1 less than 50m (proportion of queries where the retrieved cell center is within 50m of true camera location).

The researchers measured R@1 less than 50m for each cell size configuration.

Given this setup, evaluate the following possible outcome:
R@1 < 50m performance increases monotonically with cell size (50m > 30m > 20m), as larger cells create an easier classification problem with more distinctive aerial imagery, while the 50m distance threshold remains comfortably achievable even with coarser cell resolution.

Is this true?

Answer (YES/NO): NO